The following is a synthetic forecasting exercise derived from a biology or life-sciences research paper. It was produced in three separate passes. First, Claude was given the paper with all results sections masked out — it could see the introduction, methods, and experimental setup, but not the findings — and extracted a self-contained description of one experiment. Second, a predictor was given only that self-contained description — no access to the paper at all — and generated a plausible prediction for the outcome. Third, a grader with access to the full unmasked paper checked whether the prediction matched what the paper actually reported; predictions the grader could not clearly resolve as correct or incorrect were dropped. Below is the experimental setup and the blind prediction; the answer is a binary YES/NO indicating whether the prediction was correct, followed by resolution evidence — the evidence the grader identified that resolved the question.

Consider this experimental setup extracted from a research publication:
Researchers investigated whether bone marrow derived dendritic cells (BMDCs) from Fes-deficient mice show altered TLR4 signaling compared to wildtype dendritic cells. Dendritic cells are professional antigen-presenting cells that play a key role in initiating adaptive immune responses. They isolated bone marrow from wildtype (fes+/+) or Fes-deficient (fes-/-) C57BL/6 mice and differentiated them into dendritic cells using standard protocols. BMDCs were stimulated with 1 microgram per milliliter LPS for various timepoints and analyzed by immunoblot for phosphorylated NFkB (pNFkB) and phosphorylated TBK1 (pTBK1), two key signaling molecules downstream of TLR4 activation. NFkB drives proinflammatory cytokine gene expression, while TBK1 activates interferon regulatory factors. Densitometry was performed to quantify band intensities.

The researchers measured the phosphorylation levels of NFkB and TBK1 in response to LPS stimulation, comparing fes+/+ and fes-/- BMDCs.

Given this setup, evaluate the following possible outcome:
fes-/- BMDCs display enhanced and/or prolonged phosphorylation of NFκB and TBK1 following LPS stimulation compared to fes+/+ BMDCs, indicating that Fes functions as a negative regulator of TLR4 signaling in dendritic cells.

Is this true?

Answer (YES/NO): YES